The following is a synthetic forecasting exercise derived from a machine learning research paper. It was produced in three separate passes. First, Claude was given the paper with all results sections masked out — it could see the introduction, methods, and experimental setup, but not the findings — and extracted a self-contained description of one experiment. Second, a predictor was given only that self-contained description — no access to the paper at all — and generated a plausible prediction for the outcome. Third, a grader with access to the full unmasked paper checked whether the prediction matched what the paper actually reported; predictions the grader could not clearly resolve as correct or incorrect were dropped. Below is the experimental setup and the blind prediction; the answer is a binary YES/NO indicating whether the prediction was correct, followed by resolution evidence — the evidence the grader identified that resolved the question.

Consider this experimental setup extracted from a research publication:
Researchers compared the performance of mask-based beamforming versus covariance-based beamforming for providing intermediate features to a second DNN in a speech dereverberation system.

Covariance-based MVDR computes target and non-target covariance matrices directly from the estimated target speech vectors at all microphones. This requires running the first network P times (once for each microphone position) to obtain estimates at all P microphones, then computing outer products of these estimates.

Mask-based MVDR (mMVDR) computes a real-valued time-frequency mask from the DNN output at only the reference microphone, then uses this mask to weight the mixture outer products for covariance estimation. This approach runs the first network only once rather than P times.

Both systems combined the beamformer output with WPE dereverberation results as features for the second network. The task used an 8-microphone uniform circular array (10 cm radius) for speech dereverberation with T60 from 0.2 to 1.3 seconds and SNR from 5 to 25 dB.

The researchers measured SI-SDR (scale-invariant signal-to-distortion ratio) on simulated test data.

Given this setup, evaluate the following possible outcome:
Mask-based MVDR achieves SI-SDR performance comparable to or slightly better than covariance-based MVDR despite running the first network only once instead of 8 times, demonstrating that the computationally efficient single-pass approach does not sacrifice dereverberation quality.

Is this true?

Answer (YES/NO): YES